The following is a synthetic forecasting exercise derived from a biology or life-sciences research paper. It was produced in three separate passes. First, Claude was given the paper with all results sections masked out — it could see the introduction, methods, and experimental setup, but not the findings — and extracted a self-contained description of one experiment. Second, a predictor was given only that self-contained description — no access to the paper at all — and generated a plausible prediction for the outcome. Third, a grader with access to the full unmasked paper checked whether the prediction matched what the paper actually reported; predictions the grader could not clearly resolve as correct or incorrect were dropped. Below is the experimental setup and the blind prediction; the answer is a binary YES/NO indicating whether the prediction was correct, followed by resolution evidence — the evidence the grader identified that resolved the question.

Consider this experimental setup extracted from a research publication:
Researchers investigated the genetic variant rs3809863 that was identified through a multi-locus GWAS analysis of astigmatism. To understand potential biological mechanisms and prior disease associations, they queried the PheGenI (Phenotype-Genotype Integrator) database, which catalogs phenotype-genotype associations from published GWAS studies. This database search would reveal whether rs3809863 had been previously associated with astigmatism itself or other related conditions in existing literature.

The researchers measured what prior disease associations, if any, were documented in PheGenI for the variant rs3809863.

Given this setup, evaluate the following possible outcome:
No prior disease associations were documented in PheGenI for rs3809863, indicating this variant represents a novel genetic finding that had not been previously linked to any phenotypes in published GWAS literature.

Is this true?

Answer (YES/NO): NO